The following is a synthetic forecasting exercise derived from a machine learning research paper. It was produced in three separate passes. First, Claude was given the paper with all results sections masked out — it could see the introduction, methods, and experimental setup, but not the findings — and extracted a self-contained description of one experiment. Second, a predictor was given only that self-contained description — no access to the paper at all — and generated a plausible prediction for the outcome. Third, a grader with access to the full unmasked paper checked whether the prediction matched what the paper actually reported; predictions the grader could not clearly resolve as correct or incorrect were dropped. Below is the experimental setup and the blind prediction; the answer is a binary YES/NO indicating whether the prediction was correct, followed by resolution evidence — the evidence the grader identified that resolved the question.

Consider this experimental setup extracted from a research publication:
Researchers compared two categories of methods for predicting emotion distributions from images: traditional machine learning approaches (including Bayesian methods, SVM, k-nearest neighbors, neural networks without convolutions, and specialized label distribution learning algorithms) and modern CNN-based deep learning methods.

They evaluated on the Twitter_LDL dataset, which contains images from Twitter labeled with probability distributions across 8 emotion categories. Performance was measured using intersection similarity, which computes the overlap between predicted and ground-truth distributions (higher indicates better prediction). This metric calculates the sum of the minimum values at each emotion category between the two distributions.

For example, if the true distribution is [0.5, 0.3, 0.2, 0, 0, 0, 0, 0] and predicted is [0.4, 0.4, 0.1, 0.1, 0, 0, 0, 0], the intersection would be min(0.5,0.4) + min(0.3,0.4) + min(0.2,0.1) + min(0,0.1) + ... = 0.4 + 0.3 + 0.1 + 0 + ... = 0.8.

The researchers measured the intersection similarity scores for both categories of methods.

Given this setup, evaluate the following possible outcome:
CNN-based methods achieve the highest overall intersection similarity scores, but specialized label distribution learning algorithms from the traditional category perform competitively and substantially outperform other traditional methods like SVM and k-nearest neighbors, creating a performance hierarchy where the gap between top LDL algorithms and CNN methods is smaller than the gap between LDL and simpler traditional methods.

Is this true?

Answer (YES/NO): NO